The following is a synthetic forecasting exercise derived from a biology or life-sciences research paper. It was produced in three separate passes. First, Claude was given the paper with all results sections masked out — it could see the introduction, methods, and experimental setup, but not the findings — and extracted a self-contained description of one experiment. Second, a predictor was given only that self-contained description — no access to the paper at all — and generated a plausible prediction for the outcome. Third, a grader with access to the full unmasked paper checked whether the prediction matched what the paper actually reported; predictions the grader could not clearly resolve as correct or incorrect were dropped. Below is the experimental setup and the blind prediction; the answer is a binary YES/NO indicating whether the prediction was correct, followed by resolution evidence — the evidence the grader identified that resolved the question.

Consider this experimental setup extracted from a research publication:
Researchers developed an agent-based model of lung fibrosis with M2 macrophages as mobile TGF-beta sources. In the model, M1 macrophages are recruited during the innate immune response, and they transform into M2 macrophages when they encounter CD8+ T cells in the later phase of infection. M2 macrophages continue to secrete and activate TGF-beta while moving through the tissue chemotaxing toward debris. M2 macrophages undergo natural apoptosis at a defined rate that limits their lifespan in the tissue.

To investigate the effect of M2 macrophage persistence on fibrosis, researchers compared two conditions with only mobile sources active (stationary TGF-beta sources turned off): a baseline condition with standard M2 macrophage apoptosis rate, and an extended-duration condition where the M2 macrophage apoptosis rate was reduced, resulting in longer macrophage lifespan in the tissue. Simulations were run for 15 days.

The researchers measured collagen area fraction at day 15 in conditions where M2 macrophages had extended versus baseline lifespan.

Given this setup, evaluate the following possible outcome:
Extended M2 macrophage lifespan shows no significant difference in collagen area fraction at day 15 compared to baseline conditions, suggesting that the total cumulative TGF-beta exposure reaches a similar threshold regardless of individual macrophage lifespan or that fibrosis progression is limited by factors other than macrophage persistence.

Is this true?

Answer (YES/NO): NO